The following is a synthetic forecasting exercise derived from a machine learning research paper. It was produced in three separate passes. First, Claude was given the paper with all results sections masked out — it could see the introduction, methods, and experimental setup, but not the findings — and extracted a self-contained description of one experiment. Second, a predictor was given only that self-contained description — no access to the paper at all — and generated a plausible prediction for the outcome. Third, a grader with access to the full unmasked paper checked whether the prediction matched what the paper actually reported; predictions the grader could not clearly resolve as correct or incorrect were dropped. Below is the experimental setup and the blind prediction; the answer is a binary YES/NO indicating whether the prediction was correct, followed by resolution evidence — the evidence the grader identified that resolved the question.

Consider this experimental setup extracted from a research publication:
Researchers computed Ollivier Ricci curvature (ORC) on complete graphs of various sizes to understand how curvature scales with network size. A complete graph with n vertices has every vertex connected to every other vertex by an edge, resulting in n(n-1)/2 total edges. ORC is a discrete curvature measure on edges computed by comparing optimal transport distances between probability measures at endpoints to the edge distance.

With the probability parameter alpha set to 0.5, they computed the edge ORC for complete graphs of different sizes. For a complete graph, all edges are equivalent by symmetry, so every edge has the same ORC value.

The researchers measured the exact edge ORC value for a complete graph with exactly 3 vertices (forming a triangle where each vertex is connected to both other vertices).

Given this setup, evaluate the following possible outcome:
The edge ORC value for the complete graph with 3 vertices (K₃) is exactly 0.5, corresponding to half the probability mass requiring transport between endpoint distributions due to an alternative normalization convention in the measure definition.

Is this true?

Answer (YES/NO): NO